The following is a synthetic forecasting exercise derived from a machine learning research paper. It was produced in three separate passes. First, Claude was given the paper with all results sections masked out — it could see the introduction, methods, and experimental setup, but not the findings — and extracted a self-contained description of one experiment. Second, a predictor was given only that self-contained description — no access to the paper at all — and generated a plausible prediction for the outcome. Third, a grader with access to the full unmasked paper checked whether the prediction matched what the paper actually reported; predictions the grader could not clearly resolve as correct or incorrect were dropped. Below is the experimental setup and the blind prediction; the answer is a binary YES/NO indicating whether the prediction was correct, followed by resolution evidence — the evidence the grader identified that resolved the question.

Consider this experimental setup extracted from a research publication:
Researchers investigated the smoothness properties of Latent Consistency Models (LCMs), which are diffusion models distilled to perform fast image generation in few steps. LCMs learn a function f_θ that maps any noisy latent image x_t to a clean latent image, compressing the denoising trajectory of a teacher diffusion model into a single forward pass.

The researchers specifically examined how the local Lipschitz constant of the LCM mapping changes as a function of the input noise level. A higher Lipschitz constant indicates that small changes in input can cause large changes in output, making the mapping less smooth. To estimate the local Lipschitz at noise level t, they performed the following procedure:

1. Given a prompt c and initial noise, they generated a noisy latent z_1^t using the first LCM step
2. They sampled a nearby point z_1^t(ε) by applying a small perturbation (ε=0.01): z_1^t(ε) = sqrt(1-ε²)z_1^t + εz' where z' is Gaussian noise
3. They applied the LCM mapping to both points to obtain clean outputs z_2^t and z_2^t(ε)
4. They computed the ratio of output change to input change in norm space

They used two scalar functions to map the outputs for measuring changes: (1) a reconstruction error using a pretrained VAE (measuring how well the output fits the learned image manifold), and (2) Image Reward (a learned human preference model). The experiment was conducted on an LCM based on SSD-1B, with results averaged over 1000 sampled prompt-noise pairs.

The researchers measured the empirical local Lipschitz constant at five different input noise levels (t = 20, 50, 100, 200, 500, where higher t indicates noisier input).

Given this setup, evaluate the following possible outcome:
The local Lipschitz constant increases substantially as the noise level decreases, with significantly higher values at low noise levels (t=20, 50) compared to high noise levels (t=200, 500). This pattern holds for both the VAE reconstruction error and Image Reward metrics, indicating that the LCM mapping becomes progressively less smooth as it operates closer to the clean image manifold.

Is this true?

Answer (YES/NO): NO